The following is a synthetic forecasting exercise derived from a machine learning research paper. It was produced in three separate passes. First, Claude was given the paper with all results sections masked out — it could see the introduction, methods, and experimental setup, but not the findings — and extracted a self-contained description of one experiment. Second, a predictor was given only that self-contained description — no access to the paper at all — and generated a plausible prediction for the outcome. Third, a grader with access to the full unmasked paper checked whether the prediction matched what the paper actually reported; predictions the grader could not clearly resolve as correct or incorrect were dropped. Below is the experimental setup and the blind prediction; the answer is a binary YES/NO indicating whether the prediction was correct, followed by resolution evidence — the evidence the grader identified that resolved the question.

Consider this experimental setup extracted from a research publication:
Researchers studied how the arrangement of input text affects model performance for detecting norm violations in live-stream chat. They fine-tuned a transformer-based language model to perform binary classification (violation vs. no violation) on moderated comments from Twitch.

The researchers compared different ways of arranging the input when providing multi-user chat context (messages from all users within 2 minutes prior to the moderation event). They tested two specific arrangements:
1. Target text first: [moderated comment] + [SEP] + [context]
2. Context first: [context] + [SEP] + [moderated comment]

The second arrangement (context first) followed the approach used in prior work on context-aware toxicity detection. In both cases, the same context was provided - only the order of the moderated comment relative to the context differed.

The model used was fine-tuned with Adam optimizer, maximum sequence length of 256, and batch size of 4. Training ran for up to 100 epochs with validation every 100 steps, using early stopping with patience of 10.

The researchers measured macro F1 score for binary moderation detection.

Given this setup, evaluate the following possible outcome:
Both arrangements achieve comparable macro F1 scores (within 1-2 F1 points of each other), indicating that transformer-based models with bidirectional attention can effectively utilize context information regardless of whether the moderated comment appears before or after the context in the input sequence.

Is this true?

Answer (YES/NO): NO